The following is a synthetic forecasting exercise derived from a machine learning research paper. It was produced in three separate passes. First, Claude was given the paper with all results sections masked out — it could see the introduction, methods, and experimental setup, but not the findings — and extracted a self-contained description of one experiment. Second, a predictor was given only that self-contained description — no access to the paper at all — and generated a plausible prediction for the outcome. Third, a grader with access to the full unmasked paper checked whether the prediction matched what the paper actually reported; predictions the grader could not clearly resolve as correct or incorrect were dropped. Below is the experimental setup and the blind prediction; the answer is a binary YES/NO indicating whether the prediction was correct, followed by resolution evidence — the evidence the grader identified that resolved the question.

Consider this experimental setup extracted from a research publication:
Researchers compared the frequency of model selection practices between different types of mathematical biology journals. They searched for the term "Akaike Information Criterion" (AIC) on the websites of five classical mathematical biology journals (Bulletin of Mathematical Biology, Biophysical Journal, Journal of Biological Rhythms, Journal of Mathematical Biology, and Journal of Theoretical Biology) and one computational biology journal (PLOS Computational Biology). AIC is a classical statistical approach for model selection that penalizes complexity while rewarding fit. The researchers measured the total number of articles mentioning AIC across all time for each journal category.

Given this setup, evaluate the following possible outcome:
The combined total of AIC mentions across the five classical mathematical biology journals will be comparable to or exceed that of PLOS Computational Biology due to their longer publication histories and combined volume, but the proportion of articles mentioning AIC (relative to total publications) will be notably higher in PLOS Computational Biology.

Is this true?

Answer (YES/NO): NO